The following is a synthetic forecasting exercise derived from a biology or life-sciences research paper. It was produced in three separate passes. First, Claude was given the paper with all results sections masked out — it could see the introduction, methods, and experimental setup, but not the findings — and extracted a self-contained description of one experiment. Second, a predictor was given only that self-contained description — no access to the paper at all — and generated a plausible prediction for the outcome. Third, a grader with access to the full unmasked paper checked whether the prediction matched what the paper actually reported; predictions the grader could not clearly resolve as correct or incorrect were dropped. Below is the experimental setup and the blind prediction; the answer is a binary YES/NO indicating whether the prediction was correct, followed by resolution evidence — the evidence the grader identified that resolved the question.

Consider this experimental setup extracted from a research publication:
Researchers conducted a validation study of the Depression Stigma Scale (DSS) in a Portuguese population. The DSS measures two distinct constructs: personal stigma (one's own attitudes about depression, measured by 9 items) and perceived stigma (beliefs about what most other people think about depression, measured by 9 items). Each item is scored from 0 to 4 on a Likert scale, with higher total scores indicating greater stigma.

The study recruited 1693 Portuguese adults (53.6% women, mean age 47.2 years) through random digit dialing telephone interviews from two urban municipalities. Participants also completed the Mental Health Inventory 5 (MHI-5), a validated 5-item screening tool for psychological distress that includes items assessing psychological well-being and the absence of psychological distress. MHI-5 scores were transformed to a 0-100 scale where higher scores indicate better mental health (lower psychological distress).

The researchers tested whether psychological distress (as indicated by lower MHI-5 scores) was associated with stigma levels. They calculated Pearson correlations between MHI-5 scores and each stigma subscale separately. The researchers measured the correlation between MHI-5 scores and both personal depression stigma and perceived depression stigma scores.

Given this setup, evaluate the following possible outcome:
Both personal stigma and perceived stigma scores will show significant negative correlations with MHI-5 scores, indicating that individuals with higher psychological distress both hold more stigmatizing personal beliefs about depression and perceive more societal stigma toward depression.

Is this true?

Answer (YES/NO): NO